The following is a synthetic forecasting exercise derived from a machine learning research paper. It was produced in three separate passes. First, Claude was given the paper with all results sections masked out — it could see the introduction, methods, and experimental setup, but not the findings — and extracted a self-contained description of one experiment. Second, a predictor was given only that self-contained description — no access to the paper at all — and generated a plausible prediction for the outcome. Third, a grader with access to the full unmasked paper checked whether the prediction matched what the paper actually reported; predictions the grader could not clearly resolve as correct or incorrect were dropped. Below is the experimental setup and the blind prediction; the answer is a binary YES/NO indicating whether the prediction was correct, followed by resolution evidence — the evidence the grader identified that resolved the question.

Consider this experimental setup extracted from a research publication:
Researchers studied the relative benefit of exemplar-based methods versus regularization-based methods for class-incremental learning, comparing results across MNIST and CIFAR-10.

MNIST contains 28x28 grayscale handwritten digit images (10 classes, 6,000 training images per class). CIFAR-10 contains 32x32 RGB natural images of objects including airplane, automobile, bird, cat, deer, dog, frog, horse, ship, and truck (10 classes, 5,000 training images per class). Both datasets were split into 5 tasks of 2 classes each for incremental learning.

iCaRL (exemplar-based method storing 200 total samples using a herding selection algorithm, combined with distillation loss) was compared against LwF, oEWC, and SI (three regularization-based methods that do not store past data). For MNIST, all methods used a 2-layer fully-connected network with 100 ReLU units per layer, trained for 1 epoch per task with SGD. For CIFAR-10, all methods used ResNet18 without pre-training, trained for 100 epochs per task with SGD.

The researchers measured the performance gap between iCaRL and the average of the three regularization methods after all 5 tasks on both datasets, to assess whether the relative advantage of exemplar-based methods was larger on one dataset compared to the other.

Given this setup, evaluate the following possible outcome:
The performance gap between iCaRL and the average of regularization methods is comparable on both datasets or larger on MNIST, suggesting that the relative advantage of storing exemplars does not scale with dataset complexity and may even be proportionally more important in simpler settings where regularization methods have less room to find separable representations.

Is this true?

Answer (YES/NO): YES